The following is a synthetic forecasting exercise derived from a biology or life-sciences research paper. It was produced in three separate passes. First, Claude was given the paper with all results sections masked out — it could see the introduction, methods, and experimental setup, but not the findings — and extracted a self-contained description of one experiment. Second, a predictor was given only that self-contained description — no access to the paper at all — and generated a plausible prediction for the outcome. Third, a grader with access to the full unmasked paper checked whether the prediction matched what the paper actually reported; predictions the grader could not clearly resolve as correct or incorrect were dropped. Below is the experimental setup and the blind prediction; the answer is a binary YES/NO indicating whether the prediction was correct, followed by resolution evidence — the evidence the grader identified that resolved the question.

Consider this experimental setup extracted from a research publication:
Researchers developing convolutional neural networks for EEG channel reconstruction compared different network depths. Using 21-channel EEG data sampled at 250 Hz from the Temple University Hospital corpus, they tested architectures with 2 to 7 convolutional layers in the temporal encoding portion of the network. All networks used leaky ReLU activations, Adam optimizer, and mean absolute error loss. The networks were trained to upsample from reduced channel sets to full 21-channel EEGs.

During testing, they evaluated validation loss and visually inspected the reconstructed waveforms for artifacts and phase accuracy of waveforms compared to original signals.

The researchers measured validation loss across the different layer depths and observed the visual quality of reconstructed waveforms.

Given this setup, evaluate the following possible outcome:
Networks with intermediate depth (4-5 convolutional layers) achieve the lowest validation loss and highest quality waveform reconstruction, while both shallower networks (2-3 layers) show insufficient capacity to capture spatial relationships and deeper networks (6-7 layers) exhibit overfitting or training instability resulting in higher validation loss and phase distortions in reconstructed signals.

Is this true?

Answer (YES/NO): NO